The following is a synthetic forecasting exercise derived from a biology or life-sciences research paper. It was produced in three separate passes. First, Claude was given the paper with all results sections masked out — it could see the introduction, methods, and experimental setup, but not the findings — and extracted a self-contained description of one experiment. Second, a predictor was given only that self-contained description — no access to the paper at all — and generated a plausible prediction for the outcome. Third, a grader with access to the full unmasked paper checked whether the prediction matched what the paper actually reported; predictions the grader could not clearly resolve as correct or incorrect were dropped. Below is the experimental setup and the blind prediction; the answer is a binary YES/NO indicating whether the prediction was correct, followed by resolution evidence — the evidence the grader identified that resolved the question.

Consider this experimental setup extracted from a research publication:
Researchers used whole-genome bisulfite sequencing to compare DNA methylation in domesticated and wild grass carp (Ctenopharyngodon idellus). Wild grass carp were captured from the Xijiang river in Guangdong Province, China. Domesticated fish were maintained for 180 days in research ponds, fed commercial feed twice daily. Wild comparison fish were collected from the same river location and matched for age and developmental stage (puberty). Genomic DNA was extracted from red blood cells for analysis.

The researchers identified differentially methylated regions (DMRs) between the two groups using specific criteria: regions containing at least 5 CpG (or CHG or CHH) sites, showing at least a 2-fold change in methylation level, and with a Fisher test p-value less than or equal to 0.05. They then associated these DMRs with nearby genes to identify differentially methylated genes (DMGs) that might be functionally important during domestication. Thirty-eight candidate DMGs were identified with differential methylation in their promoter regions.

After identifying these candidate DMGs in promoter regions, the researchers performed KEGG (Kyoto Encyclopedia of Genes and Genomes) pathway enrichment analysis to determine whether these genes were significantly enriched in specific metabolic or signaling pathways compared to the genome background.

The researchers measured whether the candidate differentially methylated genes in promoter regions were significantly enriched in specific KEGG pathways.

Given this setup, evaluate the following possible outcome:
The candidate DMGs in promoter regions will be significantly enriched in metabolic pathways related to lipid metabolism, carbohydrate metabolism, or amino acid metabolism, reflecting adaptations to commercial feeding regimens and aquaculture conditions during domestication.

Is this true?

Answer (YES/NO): NO